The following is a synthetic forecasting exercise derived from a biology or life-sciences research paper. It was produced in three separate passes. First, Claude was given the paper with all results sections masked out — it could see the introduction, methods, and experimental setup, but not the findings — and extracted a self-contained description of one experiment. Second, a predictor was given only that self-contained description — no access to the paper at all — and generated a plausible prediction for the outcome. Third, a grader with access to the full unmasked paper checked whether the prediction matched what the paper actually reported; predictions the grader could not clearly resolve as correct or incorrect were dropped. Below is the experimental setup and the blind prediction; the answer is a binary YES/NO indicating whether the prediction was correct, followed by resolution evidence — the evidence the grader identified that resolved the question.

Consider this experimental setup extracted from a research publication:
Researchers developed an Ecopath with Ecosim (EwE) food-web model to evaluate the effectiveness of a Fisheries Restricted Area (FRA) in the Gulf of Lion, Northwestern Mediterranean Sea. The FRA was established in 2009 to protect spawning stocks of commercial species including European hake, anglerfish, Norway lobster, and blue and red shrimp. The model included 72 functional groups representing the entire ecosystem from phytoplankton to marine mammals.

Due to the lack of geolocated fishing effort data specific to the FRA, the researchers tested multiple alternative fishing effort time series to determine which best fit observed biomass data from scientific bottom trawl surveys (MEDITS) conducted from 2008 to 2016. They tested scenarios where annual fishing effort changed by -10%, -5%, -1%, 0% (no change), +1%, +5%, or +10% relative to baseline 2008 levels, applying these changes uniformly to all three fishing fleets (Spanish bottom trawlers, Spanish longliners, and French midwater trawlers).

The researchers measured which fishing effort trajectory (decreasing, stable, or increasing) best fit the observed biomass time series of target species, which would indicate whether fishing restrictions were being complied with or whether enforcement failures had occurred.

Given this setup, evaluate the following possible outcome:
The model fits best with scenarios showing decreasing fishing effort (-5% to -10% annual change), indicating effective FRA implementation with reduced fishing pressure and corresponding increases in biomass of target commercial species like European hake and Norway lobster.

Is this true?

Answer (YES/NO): NO